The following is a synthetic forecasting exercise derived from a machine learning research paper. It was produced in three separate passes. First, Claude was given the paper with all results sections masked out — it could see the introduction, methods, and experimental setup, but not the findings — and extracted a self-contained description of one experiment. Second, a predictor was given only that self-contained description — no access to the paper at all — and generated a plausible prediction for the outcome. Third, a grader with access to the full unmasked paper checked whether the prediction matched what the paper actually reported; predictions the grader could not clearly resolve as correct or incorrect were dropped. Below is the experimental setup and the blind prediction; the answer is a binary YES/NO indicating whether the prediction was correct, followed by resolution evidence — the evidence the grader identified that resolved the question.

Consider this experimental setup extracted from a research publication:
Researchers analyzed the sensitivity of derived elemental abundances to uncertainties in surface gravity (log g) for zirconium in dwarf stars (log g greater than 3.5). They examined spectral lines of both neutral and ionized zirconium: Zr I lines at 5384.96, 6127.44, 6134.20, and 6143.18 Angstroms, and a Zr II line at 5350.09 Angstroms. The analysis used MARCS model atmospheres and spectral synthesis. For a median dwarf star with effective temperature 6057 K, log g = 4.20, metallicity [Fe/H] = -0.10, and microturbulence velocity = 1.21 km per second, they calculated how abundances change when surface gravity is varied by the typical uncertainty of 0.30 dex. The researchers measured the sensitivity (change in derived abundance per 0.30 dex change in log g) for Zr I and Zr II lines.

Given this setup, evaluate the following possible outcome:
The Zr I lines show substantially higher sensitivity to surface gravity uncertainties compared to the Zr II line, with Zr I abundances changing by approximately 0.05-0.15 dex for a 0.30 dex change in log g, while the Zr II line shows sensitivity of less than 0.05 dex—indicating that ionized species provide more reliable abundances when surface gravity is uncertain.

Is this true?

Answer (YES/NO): NO